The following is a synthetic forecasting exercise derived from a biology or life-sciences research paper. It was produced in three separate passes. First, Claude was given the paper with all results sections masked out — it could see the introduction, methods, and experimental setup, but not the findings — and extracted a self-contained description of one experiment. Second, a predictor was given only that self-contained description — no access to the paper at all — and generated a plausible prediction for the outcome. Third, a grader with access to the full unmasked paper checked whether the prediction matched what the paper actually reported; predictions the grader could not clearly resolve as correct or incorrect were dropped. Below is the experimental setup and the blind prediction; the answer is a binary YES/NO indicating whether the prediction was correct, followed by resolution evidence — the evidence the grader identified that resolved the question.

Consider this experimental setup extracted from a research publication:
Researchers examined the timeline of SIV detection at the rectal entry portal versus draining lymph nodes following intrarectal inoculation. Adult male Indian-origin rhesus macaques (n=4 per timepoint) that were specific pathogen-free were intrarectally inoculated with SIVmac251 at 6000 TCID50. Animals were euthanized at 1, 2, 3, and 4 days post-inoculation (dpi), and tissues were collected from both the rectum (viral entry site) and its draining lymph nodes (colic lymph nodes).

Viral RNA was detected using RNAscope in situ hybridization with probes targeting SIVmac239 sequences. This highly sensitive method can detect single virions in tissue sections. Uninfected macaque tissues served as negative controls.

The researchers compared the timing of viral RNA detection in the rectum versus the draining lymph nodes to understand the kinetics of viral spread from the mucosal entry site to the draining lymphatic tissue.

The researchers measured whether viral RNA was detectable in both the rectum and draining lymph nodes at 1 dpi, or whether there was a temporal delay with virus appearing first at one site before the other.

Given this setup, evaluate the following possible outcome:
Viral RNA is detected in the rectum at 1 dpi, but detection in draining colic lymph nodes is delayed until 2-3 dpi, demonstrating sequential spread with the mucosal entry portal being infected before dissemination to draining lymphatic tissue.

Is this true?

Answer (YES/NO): NO